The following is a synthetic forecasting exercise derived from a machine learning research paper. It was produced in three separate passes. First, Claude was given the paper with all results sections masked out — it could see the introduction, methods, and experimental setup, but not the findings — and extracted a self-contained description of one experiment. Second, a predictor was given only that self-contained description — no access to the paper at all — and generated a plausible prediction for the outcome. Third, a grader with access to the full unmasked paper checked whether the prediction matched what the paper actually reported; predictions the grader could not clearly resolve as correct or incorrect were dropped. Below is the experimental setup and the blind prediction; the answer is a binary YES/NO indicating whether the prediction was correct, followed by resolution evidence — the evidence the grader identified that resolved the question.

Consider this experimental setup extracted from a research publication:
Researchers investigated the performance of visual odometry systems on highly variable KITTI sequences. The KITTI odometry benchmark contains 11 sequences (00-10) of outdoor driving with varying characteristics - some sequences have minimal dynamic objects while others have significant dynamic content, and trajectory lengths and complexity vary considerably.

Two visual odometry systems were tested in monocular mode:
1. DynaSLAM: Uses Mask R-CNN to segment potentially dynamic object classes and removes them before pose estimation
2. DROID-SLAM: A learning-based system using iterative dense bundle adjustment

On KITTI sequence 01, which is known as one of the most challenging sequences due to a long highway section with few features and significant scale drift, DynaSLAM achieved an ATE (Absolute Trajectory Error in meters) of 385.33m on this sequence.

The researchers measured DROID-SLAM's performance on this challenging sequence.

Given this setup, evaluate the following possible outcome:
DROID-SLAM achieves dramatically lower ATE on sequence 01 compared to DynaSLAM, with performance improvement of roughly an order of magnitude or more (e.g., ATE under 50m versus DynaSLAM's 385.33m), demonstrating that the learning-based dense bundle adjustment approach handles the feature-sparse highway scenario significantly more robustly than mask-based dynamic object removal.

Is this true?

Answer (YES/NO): NO